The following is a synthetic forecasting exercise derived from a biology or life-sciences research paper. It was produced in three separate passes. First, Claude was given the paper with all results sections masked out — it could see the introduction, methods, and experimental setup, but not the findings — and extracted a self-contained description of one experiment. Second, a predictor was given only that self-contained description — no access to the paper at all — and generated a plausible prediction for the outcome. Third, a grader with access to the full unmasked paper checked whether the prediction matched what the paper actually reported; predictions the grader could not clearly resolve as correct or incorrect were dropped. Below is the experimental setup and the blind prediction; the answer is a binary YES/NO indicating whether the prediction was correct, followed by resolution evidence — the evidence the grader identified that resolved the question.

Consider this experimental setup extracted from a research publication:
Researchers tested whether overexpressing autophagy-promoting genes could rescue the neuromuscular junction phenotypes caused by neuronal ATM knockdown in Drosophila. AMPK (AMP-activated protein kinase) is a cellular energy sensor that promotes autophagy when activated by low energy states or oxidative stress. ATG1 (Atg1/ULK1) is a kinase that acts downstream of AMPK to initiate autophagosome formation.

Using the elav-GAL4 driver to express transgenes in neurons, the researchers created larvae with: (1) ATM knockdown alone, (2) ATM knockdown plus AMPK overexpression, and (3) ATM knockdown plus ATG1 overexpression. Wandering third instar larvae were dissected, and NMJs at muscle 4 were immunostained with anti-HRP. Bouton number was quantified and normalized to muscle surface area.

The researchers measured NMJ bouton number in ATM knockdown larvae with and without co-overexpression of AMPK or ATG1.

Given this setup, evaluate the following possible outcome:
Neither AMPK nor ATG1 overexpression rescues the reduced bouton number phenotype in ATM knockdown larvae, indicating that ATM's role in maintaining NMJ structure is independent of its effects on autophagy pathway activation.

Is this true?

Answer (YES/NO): NO